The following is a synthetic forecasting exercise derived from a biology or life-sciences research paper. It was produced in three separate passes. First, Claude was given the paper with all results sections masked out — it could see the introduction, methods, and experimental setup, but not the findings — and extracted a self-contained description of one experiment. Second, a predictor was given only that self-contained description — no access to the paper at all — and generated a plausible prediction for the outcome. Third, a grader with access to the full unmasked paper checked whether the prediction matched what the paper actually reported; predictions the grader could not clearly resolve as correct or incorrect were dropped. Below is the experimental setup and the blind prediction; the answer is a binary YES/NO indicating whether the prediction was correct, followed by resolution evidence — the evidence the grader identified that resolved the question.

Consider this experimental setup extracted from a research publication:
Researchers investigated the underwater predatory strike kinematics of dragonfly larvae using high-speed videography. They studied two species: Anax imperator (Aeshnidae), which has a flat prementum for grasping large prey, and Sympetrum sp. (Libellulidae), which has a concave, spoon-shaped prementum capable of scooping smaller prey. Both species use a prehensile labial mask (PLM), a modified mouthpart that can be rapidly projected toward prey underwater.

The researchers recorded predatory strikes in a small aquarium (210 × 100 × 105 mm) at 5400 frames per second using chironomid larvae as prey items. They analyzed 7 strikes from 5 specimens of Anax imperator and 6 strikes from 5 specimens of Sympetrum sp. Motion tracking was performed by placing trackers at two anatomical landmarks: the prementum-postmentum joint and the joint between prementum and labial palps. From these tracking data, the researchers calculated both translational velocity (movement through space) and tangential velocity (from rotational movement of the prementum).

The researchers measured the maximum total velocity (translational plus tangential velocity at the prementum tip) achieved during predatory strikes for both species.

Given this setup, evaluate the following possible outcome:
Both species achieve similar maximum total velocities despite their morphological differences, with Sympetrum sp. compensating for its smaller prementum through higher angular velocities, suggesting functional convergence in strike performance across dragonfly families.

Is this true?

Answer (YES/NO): NO